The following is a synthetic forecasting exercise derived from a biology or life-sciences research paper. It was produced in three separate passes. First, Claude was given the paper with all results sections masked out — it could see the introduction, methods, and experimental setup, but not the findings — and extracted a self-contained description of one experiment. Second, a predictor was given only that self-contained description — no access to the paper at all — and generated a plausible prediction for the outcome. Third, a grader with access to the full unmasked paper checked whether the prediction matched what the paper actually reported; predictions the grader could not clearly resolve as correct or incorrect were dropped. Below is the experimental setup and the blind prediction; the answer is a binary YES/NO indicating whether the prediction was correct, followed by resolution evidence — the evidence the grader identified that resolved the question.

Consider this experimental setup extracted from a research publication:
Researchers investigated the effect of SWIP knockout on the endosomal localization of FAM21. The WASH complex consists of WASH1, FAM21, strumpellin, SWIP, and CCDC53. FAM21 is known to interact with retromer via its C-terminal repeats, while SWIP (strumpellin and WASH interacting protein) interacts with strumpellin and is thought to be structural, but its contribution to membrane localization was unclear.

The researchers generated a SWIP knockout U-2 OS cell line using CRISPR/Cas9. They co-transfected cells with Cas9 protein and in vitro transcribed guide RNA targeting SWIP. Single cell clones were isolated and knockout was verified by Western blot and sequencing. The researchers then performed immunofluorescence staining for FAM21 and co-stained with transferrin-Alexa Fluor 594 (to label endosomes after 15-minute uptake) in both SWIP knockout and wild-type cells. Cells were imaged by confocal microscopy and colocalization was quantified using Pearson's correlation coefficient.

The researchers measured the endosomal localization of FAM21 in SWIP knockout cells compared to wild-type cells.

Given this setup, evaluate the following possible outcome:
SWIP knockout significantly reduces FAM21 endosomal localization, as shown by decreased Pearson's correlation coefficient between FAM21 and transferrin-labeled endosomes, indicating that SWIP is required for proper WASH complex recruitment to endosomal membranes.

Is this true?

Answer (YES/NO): NO